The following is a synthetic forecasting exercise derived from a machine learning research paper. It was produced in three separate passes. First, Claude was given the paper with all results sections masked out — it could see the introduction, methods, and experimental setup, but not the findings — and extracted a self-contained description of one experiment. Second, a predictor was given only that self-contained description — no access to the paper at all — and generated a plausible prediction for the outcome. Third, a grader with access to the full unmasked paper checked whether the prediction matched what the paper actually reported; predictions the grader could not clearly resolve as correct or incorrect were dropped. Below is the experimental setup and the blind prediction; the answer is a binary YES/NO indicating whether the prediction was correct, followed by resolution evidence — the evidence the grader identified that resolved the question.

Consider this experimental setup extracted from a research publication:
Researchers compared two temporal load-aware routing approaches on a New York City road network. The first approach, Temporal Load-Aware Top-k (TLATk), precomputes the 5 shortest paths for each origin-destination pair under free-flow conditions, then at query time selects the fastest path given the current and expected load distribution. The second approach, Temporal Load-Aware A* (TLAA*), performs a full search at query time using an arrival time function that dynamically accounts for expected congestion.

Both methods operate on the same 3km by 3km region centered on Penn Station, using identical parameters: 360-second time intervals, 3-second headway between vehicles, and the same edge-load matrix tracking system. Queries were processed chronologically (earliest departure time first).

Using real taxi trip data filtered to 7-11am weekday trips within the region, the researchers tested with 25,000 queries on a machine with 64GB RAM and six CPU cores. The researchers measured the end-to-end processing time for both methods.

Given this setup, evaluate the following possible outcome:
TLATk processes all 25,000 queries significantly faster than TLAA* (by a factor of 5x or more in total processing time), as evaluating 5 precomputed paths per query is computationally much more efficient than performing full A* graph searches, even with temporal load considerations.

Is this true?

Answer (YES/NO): NO